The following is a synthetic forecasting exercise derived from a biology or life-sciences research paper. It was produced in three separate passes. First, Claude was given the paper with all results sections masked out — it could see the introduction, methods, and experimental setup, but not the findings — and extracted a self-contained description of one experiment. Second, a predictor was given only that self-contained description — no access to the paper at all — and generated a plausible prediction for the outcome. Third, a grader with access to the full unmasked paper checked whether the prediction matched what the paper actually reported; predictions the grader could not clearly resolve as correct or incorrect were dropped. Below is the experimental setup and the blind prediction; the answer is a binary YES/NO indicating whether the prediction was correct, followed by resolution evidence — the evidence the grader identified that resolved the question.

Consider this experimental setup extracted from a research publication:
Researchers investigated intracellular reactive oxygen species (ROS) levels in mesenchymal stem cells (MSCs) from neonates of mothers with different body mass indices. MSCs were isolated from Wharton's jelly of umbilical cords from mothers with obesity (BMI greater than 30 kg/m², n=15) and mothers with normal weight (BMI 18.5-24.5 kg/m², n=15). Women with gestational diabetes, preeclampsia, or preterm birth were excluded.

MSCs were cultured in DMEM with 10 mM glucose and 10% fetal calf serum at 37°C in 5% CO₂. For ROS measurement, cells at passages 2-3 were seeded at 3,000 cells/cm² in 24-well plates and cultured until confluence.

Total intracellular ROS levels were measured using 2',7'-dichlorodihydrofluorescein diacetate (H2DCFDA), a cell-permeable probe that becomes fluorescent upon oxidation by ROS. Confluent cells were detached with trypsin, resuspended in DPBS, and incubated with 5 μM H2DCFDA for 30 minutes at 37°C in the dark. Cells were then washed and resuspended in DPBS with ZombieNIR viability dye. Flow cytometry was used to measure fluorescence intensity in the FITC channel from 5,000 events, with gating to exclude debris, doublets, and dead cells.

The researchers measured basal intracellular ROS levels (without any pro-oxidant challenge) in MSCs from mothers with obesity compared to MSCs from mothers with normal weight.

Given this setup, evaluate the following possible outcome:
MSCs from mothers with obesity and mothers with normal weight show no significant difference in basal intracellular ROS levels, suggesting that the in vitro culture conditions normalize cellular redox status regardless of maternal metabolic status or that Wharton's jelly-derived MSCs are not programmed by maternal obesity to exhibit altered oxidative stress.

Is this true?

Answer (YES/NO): YES